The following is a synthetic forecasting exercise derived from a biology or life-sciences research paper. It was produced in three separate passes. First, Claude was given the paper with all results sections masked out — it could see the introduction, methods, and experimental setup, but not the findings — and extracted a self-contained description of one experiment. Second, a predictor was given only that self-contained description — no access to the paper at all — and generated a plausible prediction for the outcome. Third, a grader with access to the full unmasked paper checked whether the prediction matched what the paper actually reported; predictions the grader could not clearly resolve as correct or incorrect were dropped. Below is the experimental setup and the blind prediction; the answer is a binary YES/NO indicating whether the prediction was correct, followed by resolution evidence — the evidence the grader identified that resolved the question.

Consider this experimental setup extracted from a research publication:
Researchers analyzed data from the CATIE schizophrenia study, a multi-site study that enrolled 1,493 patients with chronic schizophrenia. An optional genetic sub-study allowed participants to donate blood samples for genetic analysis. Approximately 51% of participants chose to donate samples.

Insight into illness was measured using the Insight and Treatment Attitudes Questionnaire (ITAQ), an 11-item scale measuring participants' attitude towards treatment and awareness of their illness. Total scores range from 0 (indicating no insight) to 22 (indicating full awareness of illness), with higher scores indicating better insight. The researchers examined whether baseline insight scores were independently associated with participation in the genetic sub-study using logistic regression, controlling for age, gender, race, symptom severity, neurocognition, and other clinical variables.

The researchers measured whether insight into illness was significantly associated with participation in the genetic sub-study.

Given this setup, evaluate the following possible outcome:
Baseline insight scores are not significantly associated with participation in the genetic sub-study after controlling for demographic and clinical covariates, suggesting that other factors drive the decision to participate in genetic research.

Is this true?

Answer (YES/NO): YES